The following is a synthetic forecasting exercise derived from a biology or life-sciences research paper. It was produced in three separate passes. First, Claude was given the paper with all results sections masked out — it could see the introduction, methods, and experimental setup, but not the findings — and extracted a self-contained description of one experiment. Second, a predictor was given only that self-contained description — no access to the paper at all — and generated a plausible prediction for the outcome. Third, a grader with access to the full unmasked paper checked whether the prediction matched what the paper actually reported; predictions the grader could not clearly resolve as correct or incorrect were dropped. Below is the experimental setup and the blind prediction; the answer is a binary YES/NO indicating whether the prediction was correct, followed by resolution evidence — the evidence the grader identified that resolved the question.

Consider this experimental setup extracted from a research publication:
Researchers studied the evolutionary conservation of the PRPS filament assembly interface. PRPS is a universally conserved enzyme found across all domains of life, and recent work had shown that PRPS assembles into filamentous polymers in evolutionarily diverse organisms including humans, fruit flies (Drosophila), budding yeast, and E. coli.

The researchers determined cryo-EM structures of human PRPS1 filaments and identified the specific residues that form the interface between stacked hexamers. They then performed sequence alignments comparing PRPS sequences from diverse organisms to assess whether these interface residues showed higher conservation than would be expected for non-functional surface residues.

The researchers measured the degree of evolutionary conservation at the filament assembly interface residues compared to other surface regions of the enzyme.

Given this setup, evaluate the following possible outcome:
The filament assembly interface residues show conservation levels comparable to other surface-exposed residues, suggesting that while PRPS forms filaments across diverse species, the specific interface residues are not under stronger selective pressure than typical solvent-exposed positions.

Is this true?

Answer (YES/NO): NO